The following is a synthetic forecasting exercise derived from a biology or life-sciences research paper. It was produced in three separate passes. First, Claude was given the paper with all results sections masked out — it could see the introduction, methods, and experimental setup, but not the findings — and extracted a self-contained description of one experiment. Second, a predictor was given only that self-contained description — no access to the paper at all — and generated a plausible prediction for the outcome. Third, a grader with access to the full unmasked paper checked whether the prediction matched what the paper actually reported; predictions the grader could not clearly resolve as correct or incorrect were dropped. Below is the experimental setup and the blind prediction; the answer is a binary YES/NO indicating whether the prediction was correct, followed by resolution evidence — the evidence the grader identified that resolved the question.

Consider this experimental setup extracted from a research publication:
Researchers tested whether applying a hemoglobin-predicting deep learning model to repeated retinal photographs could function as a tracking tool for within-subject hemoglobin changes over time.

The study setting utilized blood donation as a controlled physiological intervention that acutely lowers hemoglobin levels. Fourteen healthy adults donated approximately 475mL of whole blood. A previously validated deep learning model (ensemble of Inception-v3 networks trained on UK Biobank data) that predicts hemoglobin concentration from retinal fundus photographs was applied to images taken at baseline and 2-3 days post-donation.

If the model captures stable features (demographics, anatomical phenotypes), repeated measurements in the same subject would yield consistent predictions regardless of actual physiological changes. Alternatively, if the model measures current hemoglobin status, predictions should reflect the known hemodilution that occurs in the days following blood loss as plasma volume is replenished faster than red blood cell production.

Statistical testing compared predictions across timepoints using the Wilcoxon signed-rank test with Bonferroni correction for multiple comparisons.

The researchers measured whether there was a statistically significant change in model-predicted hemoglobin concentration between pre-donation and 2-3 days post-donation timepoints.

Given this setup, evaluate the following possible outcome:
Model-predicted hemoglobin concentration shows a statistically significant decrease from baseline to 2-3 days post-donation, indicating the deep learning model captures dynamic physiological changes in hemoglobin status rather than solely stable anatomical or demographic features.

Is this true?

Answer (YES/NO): YES